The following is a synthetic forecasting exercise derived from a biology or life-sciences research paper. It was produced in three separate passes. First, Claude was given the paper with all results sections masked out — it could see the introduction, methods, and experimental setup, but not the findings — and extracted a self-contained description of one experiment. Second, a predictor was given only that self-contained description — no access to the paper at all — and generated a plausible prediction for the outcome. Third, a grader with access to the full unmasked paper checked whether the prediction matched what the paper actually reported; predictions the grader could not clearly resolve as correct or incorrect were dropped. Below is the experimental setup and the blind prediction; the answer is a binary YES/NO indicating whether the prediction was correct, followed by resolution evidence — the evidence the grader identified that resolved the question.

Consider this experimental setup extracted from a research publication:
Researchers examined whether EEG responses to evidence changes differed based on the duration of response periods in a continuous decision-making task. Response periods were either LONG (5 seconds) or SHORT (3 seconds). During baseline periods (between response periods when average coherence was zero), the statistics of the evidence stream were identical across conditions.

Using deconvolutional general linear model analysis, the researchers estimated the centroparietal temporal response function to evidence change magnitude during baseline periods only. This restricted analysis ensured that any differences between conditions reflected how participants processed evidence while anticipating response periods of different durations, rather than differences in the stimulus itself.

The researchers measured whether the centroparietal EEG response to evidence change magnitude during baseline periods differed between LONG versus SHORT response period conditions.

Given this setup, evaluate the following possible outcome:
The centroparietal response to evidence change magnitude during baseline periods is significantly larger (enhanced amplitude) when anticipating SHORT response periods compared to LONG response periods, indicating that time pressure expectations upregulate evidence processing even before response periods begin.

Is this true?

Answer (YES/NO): NO